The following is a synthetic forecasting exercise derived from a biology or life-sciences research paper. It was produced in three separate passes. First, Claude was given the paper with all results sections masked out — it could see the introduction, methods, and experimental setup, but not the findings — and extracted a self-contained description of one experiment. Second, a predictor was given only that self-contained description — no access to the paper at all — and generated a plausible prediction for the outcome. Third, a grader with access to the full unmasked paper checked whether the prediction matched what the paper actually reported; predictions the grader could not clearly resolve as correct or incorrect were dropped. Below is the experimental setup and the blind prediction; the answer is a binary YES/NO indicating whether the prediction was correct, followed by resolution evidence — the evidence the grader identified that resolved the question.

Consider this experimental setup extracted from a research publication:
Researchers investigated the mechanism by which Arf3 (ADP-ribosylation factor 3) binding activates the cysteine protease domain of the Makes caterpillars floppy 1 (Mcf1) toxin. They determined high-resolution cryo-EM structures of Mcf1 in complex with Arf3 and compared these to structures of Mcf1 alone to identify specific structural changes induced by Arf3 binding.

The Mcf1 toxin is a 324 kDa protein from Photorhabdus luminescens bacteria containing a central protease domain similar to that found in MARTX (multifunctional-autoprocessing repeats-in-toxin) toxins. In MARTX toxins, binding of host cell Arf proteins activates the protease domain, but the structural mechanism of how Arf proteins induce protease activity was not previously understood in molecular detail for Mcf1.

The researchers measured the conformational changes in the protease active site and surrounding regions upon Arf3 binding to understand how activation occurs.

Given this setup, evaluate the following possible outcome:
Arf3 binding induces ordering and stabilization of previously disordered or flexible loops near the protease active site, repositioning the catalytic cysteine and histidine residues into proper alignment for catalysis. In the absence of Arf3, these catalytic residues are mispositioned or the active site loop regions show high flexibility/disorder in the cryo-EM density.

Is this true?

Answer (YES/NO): NO